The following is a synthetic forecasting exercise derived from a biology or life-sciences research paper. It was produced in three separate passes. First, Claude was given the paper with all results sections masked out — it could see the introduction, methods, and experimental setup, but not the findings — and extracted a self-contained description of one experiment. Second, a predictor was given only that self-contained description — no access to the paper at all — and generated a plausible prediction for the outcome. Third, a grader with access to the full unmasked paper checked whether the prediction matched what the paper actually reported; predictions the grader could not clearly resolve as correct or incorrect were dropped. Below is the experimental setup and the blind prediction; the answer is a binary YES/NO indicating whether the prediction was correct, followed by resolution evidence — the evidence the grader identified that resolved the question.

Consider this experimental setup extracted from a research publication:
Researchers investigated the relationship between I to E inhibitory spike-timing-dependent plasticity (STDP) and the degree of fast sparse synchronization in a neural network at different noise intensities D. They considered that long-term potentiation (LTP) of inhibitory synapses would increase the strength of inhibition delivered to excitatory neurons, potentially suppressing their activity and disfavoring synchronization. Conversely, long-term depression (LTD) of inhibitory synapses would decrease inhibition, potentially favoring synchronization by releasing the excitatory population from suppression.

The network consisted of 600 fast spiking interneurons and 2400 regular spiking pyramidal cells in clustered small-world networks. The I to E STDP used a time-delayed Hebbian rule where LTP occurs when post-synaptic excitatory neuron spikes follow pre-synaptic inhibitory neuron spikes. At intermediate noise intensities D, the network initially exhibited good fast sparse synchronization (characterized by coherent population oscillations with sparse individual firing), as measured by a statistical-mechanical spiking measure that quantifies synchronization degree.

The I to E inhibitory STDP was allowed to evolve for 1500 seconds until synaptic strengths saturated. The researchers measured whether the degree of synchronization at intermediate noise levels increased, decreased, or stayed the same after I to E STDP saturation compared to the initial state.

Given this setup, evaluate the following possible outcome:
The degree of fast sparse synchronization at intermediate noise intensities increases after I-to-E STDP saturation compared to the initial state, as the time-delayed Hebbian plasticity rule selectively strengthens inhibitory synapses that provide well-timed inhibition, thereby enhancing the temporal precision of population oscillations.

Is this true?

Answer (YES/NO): NO